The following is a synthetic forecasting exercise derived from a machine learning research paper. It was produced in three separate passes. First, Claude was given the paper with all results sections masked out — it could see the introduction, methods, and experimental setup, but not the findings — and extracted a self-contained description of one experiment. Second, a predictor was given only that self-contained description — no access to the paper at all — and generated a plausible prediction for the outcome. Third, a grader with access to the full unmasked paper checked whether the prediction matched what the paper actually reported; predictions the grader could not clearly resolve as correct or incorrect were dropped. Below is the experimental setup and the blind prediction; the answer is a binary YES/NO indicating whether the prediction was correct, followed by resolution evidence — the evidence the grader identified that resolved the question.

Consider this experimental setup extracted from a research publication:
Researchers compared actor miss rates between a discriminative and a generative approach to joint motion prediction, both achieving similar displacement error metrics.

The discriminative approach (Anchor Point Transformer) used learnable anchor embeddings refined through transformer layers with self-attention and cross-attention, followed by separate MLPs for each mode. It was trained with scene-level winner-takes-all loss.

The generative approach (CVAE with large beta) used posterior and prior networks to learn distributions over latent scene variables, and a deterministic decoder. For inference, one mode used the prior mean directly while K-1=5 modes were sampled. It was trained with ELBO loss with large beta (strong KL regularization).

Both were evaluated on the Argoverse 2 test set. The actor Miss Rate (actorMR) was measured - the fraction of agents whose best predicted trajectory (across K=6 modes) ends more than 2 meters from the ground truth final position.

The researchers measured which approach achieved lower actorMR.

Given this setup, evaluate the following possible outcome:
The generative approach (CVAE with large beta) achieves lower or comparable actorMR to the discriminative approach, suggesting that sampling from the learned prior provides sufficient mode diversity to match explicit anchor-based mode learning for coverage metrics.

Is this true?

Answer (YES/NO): YES